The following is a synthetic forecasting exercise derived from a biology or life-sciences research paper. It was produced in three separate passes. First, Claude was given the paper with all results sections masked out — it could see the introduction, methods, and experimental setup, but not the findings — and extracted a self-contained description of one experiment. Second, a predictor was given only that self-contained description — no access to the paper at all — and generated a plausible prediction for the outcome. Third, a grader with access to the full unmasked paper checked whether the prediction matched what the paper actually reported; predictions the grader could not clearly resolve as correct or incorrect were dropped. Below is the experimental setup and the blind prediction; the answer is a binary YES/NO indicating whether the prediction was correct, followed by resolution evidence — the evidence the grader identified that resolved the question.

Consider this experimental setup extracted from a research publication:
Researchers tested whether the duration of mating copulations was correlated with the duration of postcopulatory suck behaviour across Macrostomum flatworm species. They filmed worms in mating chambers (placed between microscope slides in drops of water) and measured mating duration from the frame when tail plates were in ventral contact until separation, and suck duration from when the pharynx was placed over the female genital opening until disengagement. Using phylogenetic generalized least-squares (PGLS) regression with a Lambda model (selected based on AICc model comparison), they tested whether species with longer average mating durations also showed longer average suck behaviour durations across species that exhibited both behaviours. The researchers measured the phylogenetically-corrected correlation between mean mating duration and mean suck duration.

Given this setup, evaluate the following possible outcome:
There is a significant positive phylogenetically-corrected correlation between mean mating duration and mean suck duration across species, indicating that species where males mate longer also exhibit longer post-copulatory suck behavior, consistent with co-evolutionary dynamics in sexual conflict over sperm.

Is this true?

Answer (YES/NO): YES